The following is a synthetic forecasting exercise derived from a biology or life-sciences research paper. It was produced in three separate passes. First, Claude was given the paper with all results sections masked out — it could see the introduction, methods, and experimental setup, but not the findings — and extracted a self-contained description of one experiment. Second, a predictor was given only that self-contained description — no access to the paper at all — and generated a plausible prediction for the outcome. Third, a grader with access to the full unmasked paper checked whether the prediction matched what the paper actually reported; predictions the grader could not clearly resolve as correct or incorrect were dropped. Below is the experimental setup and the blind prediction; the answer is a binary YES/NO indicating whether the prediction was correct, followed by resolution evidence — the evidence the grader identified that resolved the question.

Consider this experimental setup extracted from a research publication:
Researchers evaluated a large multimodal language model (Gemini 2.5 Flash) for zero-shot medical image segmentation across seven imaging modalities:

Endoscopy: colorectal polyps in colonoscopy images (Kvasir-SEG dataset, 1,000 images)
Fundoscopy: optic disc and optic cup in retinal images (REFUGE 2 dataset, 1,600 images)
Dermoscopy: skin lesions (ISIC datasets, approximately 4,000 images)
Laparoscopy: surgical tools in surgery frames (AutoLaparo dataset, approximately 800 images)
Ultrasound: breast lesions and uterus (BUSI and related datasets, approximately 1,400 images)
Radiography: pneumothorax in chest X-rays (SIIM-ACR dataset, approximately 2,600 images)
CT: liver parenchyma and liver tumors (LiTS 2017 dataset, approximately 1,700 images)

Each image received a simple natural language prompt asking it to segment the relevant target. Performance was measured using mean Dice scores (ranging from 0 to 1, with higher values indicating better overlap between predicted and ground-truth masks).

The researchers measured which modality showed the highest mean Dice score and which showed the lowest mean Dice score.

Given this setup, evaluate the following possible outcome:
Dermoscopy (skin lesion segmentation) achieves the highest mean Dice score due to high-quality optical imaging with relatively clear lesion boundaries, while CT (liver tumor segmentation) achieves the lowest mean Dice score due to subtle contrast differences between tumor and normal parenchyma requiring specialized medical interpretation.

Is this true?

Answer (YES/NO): NO